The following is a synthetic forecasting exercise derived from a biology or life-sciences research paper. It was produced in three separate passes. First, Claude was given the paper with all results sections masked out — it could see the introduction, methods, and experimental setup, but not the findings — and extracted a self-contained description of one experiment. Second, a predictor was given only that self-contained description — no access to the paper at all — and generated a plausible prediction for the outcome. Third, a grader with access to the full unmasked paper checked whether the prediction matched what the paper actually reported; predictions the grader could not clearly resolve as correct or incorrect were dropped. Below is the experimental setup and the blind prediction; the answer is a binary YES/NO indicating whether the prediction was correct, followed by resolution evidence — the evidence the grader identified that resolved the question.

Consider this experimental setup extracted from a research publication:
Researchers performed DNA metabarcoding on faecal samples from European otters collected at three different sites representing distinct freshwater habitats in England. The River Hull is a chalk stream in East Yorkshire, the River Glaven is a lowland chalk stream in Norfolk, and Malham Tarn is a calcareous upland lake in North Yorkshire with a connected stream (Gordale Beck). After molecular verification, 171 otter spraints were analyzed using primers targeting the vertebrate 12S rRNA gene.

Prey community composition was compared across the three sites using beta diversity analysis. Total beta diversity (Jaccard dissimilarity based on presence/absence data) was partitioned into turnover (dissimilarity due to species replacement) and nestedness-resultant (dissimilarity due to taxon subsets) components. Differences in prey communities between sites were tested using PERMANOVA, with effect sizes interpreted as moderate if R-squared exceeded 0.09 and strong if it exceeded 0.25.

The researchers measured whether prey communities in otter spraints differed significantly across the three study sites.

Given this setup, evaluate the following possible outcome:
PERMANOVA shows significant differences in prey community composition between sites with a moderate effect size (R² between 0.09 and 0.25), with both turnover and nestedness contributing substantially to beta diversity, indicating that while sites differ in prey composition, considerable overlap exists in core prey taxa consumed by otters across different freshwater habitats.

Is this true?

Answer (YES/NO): NO